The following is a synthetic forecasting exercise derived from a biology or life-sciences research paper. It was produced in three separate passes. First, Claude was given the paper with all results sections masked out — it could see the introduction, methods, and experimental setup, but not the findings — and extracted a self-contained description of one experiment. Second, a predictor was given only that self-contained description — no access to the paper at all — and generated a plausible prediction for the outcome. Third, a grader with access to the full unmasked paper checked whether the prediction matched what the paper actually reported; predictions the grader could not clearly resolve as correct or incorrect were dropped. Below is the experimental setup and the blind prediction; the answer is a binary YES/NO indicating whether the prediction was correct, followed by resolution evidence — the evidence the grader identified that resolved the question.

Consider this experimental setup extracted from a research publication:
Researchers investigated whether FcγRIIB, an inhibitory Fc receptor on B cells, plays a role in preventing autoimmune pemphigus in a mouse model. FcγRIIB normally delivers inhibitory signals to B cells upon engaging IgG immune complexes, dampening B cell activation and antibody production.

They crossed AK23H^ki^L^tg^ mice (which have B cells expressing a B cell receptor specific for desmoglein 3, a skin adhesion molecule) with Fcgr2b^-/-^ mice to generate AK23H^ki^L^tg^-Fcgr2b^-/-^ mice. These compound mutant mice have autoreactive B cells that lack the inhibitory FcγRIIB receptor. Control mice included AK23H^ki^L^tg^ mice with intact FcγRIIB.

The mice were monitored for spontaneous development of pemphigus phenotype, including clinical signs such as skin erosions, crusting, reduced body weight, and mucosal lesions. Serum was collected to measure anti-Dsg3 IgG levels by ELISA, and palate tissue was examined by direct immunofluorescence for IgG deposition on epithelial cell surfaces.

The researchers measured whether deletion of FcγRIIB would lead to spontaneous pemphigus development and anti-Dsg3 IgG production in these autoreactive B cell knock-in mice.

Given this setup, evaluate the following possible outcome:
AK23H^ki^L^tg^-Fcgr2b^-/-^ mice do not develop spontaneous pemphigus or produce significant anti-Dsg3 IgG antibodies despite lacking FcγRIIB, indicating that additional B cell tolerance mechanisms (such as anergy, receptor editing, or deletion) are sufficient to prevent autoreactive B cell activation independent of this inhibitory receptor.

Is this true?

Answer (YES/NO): NO